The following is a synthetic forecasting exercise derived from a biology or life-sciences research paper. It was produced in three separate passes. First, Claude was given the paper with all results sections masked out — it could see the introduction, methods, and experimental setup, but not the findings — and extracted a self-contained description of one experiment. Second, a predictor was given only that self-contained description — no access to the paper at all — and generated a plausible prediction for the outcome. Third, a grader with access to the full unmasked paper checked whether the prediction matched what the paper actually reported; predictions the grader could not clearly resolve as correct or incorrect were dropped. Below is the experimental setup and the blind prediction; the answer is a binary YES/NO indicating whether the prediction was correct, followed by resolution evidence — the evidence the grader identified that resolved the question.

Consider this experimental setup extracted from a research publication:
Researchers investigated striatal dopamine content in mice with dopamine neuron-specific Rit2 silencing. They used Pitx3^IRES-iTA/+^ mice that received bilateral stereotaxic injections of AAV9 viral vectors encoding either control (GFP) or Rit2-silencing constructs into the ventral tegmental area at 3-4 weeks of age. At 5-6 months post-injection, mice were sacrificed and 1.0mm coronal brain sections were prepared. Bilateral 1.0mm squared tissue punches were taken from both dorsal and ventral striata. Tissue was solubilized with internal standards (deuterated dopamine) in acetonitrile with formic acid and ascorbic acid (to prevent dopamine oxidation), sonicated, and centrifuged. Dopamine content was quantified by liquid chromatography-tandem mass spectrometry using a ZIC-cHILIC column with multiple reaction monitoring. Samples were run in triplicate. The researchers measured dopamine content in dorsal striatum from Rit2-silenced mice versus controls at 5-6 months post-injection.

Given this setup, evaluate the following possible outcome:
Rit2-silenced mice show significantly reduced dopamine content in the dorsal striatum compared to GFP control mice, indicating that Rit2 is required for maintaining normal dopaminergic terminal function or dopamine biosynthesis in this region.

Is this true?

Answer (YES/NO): YES